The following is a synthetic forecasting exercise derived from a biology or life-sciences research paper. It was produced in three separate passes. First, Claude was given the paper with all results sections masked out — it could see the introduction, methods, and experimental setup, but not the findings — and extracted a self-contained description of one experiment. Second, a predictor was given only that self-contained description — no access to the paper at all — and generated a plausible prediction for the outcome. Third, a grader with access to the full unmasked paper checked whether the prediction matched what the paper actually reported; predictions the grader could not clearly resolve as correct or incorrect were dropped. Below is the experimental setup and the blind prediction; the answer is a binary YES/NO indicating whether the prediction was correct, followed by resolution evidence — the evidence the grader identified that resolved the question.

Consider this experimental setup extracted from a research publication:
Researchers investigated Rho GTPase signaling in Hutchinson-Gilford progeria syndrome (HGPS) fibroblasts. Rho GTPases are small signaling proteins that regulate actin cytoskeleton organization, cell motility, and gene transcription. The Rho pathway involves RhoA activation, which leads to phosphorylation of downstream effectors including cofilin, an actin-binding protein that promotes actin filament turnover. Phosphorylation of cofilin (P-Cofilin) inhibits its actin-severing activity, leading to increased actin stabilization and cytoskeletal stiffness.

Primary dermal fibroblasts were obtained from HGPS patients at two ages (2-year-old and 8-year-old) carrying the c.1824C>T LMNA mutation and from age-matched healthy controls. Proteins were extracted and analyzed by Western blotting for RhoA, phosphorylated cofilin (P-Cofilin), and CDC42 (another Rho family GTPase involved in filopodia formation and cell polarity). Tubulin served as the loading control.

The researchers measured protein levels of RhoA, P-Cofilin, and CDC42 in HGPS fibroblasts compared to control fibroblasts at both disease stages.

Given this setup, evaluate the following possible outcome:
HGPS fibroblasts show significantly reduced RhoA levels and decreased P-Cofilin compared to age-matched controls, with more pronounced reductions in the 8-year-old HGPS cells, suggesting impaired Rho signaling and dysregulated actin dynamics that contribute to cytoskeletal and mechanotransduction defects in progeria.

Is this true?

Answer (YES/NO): NO